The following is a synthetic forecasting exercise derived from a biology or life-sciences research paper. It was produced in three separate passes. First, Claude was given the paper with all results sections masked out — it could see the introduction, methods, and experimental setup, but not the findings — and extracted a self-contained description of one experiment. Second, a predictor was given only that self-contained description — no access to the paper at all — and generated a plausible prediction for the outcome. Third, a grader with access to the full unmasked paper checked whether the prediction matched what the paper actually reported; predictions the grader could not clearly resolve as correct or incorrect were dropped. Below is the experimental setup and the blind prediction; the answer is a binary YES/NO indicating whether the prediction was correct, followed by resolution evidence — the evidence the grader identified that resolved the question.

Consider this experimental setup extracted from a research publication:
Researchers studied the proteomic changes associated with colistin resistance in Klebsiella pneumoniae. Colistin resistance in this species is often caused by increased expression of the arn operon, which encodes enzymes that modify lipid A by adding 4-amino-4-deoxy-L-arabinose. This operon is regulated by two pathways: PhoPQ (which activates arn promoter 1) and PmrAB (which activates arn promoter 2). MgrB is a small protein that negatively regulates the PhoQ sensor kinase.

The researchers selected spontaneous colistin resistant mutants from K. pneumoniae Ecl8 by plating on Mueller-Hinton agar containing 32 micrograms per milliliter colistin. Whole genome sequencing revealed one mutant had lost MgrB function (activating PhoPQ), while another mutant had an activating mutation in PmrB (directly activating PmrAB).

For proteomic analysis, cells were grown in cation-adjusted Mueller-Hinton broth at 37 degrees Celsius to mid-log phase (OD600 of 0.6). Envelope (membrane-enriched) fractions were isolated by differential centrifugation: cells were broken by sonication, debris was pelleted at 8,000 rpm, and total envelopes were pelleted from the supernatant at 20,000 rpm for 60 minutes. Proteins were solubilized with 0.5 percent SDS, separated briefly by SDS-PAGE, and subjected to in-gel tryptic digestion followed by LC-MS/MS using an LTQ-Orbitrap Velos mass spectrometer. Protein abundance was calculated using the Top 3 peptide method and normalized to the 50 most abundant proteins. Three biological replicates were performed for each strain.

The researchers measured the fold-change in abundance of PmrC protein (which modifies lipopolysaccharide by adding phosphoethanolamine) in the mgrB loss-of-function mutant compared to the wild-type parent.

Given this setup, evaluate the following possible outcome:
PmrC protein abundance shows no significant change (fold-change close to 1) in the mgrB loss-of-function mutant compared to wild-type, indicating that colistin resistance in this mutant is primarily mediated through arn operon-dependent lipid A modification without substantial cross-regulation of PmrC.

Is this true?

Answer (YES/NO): YES